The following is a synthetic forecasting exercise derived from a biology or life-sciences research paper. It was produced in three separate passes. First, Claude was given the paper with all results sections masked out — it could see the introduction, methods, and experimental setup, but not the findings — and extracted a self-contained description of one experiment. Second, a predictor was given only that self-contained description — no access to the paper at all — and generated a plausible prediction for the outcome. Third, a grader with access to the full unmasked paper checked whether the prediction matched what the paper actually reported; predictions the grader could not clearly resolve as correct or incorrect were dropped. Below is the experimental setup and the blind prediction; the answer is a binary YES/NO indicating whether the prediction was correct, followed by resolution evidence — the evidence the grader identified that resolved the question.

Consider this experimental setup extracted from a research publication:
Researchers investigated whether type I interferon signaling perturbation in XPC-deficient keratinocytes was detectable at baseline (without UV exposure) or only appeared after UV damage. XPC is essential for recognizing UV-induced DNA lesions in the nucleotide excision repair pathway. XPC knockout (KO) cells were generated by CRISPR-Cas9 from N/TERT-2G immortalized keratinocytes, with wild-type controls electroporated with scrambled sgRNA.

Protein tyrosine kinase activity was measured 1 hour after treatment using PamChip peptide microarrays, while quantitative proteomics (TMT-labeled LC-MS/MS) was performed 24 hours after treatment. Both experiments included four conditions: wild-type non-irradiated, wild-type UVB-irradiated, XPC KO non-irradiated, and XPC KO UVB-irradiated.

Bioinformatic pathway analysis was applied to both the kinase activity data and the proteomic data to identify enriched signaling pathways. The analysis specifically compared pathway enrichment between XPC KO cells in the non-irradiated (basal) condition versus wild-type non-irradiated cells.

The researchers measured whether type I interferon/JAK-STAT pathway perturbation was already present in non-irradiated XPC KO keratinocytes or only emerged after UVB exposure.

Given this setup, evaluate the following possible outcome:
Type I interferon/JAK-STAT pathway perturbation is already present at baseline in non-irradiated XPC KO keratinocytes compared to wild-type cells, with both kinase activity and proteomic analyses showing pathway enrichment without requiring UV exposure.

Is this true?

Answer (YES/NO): YES